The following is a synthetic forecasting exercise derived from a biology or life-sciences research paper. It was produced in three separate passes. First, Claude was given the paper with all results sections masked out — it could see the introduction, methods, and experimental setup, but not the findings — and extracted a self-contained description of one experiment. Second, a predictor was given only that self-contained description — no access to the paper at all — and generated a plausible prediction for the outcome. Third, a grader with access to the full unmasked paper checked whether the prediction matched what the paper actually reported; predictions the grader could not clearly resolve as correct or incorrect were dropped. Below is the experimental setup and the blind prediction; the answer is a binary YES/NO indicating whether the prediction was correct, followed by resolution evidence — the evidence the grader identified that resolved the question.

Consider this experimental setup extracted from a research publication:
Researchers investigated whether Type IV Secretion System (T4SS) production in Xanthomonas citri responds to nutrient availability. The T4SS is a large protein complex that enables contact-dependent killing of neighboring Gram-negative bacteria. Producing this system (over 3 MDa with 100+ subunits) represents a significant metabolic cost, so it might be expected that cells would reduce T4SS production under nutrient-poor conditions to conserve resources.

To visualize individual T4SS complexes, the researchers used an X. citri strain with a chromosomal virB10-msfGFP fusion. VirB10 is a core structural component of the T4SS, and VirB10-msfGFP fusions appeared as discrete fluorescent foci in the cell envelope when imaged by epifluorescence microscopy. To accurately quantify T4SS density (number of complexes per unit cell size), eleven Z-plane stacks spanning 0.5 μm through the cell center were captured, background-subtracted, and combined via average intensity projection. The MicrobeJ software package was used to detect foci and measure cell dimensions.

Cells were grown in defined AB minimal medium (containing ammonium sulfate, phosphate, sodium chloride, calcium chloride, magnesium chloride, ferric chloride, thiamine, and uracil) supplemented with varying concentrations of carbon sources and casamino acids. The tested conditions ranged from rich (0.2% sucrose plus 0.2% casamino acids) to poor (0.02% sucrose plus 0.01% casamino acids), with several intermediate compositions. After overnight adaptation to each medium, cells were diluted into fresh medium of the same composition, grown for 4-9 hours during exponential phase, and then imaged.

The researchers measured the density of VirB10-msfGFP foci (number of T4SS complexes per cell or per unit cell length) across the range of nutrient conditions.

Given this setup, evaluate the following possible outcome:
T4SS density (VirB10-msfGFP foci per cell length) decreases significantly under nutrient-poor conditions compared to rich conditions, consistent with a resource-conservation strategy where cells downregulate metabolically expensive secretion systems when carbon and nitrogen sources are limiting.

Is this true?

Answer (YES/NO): NO